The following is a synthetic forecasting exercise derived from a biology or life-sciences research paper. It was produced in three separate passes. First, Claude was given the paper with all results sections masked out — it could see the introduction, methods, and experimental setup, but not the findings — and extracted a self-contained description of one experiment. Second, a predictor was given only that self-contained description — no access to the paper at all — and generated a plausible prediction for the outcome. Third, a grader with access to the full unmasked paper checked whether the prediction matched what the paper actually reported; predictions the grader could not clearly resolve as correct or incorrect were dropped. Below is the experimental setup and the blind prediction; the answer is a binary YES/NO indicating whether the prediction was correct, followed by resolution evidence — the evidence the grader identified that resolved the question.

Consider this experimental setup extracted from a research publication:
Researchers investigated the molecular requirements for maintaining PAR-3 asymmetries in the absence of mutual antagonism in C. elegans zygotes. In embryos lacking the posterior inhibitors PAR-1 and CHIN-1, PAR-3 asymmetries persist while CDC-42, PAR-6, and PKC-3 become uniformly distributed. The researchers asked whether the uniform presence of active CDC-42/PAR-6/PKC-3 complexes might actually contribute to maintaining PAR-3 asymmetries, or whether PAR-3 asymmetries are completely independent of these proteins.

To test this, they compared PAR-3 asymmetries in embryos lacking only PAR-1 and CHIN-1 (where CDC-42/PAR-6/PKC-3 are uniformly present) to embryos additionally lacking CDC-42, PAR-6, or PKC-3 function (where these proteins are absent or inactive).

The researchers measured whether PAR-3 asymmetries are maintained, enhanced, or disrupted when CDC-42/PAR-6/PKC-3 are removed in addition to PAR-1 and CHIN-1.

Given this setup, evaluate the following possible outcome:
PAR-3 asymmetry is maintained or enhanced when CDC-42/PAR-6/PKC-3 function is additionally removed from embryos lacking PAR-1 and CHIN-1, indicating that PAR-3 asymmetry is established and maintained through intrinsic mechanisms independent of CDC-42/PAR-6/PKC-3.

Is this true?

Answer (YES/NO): NO